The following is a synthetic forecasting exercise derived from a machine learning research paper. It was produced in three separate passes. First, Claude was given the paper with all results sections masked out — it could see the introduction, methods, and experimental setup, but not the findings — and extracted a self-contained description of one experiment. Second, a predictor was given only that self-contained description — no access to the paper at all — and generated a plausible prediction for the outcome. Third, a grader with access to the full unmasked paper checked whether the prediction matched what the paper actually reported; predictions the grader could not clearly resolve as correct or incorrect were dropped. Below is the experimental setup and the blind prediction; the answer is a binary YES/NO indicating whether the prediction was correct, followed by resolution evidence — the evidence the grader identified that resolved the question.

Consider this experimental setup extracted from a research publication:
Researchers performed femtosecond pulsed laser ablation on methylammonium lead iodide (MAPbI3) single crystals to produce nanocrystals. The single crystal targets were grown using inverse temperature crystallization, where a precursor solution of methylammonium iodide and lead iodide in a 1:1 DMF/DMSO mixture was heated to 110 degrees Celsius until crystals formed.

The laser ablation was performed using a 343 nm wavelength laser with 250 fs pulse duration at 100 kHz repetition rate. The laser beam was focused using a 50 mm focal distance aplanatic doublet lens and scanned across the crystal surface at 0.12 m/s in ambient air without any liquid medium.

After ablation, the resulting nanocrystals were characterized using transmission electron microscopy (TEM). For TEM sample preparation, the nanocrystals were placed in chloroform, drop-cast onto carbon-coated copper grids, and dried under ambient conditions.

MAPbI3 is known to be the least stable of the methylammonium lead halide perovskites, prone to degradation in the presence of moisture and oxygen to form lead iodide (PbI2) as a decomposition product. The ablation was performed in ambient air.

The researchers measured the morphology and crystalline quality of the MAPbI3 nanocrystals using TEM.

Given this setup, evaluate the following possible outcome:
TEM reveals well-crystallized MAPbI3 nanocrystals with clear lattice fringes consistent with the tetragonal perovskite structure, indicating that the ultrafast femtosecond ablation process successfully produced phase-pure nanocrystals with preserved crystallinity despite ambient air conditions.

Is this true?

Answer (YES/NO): YES